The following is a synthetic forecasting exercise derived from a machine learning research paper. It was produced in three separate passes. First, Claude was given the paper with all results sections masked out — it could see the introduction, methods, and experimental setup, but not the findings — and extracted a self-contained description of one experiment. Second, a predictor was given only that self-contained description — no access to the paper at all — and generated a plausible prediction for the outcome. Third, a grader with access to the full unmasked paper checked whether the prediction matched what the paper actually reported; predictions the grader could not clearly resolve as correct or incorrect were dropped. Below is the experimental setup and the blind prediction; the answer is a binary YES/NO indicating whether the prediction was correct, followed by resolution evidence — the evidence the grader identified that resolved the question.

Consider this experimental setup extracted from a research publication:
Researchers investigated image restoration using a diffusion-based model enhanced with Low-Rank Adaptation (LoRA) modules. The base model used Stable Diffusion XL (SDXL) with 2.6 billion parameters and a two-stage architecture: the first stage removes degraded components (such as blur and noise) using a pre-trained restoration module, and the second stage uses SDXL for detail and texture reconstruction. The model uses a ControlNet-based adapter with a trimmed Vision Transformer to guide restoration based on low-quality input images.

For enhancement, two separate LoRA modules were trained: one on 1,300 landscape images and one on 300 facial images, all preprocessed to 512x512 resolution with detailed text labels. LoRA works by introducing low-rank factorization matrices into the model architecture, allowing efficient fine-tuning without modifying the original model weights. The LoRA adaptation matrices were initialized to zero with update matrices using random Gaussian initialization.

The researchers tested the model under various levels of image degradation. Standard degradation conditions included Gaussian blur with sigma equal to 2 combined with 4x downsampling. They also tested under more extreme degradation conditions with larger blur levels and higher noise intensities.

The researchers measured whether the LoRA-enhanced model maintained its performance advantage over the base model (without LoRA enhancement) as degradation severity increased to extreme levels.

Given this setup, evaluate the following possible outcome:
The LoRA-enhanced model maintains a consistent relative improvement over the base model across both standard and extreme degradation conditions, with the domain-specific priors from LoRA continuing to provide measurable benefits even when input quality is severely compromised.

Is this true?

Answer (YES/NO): NO